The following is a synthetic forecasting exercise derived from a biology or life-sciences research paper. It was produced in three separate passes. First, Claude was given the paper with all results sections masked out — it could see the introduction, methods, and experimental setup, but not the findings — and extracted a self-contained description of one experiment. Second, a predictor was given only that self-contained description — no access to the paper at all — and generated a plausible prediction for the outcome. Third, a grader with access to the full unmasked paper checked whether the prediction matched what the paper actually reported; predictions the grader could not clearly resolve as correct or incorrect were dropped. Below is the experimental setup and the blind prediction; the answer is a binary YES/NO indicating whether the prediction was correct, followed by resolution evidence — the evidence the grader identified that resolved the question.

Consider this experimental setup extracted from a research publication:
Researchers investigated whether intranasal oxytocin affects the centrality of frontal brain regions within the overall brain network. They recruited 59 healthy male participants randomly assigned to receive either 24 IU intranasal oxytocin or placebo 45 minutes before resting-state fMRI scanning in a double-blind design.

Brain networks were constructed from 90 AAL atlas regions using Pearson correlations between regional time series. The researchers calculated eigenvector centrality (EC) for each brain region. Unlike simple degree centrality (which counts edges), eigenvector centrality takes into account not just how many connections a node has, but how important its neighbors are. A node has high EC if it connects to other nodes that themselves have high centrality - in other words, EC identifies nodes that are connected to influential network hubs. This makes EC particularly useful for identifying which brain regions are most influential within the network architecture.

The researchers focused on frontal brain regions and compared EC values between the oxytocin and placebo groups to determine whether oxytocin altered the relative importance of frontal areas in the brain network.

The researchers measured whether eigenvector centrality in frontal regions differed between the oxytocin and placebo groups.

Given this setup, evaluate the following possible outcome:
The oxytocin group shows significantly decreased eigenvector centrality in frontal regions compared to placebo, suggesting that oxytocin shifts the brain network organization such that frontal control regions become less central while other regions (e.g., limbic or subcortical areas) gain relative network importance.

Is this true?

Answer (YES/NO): NO